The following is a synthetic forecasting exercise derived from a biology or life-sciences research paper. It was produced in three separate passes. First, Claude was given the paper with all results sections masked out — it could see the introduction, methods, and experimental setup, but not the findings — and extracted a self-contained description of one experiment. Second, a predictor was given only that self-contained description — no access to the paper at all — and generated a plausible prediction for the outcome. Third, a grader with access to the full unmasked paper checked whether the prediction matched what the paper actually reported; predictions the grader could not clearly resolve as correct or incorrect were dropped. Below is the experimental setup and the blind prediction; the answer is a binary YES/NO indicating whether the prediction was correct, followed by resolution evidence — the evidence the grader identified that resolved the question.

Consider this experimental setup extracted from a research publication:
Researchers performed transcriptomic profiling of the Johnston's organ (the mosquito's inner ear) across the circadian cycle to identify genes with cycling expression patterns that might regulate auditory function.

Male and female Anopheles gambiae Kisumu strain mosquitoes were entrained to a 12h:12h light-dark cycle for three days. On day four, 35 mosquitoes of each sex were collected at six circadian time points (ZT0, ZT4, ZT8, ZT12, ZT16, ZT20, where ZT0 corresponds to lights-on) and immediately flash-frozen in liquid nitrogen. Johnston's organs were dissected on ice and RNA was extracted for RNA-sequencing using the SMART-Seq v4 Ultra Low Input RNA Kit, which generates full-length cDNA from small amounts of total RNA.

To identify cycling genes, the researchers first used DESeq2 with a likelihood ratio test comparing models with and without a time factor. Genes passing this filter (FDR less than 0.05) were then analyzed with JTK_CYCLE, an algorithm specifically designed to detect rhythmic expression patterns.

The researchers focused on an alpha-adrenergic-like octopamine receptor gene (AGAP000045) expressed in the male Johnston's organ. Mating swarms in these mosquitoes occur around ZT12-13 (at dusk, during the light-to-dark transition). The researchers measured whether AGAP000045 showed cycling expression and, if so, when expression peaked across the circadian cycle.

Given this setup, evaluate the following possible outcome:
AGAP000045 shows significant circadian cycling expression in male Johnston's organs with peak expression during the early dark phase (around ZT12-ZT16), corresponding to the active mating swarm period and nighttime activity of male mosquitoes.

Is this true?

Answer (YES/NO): YES